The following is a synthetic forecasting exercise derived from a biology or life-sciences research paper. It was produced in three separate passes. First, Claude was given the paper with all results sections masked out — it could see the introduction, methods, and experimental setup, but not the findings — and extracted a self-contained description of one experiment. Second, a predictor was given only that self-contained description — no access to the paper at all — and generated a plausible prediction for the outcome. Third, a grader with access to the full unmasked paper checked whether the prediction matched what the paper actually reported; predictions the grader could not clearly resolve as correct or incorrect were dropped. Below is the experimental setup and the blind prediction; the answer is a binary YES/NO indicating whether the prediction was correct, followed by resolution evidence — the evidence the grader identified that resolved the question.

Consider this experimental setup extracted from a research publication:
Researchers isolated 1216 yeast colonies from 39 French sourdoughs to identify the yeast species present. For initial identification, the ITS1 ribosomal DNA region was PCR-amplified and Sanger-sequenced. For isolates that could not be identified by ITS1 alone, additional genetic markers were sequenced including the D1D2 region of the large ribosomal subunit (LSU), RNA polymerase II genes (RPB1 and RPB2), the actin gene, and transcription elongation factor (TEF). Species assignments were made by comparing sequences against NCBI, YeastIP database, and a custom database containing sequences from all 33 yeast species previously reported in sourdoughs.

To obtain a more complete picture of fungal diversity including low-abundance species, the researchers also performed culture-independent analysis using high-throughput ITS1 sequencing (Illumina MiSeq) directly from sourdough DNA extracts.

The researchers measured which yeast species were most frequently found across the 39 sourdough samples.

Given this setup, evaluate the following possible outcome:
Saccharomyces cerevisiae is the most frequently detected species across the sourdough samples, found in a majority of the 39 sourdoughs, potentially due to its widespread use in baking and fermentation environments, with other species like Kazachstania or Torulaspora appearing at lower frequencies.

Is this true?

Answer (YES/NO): NO